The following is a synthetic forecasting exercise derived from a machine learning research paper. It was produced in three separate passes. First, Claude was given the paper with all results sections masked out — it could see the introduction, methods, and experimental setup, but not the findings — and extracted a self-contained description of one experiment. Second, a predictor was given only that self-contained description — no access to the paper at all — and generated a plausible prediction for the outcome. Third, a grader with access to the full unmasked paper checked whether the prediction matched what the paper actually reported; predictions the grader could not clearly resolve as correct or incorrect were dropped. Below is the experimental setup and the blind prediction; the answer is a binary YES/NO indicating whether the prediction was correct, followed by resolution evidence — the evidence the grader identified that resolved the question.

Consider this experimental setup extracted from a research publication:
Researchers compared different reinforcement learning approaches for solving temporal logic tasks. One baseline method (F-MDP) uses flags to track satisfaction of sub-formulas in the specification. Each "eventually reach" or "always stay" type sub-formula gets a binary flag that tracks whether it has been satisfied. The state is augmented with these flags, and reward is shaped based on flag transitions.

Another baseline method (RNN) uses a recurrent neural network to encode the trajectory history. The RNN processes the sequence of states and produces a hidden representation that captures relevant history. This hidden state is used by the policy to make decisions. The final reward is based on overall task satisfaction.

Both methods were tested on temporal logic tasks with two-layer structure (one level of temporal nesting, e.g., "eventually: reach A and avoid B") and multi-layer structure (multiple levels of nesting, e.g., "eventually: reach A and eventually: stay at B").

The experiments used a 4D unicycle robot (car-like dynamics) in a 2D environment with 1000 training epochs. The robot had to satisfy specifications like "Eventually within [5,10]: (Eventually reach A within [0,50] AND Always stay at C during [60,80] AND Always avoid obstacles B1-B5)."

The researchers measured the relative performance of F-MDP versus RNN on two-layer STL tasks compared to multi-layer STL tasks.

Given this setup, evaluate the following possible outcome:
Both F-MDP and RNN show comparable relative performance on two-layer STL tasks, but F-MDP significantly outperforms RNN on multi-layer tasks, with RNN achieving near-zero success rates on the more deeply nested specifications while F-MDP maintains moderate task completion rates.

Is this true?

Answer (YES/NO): NO